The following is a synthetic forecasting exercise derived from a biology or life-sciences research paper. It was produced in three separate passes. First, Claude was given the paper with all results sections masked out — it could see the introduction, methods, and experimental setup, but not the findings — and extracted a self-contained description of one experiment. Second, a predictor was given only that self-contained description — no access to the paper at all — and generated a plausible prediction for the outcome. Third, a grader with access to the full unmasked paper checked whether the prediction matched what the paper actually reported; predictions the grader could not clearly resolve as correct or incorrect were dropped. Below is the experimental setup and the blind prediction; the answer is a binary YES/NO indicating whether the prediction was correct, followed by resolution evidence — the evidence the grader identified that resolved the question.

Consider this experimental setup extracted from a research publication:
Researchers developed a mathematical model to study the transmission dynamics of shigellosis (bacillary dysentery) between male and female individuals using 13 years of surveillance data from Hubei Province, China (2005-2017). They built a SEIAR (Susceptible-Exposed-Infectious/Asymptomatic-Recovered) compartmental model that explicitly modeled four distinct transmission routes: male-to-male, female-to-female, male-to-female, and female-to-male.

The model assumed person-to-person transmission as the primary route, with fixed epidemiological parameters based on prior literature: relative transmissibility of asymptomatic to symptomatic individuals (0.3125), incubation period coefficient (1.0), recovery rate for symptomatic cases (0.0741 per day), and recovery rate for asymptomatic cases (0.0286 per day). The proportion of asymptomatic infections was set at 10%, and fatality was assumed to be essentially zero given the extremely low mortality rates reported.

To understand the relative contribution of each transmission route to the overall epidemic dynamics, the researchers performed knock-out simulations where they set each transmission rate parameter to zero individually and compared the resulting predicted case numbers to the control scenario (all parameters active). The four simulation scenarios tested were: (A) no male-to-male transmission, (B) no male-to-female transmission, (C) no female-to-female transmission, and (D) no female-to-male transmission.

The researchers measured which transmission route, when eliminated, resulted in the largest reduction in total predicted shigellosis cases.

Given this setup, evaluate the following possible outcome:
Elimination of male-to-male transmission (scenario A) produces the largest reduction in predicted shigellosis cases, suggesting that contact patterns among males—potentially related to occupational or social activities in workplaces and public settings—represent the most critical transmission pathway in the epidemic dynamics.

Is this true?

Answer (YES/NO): NO